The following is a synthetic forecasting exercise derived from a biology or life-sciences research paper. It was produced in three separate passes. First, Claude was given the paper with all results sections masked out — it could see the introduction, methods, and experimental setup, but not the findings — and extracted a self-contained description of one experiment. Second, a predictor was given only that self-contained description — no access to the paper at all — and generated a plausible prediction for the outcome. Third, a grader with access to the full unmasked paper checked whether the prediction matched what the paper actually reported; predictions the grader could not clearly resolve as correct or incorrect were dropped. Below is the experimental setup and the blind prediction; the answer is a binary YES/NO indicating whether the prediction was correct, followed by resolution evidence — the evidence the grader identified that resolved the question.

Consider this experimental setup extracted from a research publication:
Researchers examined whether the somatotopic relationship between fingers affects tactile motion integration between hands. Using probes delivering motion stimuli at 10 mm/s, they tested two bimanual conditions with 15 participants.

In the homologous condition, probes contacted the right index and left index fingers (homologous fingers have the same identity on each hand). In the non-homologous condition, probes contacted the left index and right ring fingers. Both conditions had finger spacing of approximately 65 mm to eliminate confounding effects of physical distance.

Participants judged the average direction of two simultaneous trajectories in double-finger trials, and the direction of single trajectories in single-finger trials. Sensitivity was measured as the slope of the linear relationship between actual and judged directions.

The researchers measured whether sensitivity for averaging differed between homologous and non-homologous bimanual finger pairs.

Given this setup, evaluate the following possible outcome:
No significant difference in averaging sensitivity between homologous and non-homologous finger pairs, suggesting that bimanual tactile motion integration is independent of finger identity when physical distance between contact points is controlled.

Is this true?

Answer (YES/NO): YES